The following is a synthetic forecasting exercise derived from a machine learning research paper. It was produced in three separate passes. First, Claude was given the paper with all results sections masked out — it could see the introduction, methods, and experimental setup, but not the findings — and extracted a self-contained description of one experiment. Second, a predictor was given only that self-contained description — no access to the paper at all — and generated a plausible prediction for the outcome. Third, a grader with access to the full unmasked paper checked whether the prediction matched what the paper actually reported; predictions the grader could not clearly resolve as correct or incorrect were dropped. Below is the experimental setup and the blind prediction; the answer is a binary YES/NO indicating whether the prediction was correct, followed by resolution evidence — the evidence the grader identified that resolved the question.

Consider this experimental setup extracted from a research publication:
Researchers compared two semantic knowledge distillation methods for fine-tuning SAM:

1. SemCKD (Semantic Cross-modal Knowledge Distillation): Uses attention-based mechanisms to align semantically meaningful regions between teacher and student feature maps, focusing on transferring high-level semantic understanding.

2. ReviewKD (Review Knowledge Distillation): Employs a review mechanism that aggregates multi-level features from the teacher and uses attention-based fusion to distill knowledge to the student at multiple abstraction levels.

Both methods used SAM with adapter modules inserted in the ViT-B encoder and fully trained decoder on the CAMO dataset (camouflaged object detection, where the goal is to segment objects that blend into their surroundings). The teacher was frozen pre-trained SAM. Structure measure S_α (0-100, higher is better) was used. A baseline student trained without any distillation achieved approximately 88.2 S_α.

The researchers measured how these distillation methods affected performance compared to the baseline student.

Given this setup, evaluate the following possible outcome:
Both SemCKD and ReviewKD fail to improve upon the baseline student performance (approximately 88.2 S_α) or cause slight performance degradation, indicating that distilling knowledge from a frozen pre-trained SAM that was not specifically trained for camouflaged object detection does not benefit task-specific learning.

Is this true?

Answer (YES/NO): YES